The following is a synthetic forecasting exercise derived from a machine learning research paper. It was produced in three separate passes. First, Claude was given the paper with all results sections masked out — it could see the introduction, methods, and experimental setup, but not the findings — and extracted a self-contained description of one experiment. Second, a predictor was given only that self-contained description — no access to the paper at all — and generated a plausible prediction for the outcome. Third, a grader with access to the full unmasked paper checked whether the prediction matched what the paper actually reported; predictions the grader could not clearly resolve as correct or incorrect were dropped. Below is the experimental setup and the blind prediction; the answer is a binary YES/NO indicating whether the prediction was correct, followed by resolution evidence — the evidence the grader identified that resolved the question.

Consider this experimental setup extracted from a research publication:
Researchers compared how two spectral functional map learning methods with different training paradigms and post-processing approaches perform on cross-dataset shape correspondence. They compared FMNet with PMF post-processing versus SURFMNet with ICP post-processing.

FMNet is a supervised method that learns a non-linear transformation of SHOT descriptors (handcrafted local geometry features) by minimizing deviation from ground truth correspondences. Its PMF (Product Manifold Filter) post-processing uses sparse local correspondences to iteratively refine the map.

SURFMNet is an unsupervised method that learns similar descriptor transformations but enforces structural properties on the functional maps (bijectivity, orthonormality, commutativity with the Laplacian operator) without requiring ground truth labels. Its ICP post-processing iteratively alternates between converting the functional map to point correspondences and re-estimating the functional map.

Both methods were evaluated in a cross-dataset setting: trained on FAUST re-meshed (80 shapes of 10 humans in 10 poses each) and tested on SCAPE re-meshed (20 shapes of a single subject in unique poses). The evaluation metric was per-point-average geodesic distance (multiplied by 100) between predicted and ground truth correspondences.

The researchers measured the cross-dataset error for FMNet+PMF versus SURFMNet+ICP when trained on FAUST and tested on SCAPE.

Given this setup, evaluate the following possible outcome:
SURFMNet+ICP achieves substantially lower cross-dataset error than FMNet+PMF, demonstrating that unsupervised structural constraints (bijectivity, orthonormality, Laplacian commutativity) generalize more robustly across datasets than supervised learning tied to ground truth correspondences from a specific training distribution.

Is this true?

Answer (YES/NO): NO